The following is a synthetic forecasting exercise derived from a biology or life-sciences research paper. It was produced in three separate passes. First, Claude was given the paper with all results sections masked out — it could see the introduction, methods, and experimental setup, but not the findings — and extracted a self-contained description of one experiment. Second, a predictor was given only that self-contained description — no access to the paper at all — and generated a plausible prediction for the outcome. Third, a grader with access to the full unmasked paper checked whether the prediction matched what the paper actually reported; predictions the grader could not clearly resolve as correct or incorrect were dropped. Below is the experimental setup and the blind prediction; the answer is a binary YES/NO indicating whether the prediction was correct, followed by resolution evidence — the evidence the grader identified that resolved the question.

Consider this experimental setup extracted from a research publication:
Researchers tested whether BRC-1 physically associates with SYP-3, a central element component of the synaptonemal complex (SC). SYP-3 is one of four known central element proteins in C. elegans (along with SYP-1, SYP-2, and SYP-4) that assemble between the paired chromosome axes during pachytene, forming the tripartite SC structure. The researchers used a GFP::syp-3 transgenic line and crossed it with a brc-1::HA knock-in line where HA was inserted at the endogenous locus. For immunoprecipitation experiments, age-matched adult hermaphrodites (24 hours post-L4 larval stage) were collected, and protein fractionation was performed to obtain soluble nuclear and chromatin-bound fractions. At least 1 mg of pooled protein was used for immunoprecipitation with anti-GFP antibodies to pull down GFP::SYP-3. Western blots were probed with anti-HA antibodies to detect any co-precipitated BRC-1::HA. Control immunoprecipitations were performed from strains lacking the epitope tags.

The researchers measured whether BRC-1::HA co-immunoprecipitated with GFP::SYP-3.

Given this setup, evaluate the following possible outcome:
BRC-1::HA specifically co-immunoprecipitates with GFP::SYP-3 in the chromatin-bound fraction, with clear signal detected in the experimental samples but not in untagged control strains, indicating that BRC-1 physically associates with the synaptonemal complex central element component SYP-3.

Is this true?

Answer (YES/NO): NO